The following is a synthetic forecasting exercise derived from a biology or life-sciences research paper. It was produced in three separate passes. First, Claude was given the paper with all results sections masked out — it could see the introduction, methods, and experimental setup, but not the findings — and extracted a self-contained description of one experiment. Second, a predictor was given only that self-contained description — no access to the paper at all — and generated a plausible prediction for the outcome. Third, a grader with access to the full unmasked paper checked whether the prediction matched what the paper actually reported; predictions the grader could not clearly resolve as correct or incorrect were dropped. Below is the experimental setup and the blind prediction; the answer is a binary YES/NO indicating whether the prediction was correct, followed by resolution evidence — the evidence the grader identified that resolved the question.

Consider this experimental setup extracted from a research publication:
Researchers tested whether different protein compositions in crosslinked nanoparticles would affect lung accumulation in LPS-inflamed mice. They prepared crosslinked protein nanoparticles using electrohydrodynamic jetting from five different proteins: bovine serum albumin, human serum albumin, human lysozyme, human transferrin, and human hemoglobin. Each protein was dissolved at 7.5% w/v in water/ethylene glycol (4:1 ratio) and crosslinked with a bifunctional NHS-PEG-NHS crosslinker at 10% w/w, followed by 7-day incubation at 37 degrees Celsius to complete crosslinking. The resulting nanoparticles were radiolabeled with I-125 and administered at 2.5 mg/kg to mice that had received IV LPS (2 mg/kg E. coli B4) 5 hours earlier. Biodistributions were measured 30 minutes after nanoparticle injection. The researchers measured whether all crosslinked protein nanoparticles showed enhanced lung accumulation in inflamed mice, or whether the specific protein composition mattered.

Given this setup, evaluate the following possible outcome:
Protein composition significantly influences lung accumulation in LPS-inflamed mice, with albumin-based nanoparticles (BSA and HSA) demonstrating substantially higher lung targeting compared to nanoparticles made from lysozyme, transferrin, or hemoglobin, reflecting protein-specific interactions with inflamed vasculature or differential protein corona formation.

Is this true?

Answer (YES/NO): NO